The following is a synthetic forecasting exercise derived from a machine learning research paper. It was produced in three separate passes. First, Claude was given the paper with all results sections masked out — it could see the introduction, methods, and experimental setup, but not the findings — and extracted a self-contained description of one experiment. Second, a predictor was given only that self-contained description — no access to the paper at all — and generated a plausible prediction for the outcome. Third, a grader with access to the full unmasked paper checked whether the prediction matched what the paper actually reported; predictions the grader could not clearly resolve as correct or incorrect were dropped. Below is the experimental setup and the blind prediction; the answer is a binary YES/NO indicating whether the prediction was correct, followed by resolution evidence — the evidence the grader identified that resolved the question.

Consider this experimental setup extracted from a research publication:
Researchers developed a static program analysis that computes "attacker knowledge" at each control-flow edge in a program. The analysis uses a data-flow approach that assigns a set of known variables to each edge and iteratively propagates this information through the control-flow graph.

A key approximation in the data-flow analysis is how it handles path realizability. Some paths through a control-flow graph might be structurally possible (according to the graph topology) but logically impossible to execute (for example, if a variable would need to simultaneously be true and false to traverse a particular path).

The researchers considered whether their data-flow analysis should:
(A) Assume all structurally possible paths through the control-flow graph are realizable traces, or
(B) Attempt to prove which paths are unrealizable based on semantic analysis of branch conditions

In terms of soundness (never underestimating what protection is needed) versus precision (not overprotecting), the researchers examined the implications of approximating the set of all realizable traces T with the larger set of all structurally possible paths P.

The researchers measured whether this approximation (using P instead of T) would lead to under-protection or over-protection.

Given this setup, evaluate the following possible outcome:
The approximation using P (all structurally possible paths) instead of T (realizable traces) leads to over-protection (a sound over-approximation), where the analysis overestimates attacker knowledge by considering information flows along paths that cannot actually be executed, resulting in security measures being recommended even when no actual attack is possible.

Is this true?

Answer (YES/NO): NO